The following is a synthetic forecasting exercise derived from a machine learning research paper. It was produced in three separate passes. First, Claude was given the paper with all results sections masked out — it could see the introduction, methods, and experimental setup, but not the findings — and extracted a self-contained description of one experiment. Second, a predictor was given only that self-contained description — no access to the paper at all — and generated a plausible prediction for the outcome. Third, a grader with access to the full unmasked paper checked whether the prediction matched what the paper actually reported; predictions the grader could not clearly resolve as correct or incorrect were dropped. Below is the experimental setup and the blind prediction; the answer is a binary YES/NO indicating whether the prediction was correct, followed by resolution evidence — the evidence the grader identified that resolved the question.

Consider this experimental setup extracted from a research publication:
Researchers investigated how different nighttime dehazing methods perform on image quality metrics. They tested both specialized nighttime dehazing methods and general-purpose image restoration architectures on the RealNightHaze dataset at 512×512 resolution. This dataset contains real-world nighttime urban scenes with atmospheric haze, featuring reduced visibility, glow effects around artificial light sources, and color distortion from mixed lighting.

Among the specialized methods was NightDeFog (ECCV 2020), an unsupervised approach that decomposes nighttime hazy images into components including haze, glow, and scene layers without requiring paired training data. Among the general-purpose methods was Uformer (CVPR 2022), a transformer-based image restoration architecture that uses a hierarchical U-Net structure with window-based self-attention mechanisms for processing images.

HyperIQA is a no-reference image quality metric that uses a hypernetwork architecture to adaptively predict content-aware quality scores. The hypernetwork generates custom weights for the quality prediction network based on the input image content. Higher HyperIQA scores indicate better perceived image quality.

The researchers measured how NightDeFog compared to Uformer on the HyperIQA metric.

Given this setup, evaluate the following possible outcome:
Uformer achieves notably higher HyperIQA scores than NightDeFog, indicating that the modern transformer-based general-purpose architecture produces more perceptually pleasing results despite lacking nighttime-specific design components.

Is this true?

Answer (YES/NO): NO